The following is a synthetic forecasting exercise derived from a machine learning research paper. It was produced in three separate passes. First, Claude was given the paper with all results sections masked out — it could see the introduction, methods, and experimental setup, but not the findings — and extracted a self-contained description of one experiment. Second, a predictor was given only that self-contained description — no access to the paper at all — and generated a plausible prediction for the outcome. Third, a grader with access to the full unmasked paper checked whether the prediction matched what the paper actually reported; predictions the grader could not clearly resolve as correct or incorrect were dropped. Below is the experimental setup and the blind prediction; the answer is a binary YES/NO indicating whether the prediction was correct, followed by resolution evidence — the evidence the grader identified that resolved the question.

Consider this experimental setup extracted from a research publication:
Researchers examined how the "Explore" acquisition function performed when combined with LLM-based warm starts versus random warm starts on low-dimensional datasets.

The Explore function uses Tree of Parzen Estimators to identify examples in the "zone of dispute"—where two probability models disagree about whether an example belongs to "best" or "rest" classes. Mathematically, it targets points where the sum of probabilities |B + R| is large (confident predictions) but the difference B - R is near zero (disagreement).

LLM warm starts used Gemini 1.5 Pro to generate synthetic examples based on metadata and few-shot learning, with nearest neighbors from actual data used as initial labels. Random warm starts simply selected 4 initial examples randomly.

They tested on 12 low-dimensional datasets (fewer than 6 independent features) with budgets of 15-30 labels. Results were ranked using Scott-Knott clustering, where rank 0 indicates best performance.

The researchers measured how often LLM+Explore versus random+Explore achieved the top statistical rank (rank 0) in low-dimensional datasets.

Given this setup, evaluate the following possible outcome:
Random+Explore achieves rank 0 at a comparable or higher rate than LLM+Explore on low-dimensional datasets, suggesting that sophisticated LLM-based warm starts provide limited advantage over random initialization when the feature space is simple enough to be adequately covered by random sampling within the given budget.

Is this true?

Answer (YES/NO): NO